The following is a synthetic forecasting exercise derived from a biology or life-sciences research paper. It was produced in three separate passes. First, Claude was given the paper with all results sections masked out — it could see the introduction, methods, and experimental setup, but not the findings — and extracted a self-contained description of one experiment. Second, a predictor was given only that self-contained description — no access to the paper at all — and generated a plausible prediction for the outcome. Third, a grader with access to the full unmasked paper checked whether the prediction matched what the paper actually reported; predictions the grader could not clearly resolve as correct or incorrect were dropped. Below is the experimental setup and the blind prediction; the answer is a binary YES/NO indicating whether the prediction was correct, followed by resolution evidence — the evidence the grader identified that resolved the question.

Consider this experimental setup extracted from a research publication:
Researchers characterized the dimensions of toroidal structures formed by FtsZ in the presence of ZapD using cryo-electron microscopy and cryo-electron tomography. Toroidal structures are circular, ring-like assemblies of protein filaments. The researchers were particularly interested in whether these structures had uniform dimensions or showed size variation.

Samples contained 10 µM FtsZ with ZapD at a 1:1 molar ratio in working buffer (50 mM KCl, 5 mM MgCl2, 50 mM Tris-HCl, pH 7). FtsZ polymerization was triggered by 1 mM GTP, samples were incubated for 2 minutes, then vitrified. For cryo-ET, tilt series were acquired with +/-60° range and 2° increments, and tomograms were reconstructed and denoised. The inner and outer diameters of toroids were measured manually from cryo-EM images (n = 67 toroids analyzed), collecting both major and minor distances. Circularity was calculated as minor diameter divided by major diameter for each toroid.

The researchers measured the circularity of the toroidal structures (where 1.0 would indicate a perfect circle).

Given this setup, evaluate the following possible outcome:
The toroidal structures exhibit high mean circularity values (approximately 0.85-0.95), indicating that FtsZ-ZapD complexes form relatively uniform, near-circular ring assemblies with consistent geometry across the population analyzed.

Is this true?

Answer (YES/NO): YES